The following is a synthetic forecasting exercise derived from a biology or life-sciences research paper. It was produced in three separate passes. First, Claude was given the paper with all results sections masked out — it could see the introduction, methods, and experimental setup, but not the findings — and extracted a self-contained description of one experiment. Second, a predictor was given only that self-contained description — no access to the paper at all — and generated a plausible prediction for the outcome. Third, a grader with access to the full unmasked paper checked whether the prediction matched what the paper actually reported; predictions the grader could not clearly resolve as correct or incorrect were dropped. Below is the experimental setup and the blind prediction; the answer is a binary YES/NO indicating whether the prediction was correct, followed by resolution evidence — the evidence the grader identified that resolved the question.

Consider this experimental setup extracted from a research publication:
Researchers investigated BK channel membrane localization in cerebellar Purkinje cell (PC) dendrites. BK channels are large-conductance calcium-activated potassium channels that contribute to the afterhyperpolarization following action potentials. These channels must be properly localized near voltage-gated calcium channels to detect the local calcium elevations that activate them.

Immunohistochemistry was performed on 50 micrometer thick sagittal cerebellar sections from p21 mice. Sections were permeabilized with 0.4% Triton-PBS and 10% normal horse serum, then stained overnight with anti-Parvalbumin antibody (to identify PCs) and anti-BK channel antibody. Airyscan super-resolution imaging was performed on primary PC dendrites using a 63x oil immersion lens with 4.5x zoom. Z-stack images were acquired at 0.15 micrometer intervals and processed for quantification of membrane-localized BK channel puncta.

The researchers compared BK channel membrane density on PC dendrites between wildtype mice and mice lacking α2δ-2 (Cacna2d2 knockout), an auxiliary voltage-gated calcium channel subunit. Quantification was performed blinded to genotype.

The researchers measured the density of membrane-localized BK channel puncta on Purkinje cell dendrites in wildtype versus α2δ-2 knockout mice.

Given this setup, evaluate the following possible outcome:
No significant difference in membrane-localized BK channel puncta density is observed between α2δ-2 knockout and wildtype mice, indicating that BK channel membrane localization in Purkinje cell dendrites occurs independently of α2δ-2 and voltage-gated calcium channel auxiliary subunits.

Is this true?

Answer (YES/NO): YES